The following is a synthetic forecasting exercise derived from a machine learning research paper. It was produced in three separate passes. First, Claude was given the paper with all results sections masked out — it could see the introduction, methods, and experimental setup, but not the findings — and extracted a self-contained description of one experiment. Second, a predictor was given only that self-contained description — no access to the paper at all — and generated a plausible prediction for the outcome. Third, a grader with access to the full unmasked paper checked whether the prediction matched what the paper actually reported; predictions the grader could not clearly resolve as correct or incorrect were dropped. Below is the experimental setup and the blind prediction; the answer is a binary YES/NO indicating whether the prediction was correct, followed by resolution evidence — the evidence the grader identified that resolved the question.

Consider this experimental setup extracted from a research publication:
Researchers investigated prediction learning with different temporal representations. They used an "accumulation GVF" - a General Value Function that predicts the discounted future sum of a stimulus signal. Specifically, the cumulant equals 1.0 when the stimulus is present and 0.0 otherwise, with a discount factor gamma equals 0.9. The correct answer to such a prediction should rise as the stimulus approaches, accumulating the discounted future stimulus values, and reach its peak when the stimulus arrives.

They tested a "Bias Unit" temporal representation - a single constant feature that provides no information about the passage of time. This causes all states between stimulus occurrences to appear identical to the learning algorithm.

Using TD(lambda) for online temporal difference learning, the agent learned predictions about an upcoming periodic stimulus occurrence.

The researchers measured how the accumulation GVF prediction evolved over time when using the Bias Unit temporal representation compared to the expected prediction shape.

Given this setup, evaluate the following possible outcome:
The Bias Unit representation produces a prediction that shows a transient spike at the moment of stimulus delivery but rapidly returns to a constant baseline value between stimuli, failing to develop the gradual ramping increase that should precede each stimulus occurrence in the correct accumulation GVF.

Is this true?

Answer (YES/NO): NO